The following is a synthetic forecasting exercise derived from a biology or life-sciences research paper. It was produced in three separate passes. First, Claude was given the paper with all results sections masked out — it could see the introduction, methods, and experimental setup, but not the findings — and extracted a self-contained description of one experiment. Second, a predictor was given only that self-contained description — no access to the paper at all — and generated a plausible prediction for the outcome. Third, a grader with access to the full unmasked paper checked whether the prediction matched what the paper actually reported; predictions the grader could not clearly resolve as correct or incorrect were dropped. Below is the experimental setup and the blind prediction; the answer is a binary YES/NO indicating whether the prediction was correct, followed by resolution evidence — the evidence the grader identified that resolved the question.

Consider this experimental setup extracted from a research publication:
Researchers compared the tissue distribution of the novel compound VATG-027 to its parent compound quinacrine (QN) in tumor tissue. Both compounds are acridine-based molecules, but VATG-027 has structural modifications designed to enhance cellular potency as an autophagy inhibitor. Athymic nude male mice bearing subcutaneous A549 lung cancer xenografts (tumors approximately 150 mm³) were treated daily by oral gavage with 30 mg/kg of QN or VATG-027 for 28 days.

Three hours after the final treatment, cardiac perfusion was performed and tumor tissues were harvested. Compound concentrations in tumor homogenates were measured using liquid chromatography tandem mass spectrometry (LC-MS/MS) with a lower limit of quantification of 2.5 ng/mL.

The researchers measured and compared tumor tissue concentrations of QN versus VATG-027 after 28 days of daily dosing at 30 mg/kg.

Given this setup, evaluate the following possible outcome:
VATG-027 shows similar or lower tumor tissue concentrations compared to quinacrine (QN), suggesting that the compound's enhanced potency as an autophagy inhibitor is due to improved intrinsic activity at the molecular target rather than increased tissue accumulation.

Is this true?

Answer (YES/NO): YES